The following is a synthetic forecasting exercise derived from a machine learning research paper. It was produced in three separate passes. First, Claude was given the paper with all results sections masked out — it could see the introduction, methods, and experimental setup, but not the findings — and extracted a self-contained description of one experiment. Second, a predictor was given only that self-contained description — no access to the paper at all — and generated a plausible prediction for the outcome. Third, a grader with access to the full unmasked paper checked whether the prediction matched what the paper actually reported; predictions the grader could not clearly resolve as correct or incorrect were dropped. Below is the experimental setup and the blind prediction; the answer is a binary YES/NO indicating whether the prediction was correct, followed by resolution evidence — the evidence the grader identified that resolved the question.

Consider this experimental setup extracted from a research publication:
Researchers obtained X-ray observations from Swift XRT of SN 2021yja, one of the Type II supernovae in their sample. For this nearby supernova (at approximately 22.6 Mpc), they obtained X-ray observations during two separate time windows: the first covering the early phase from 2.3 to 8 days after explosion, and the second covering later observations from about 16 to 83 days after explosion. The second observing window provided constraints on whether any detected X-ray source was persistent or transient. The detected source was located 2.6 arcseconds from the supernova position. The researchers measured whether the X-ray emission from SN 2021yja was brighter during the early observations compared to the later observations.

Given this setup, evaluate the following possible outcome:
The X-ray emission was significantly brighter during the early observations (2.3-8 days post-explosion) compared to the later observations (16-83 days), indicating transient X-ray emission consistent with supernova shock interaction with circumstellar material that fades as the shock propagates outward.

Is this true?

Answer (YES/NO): YES